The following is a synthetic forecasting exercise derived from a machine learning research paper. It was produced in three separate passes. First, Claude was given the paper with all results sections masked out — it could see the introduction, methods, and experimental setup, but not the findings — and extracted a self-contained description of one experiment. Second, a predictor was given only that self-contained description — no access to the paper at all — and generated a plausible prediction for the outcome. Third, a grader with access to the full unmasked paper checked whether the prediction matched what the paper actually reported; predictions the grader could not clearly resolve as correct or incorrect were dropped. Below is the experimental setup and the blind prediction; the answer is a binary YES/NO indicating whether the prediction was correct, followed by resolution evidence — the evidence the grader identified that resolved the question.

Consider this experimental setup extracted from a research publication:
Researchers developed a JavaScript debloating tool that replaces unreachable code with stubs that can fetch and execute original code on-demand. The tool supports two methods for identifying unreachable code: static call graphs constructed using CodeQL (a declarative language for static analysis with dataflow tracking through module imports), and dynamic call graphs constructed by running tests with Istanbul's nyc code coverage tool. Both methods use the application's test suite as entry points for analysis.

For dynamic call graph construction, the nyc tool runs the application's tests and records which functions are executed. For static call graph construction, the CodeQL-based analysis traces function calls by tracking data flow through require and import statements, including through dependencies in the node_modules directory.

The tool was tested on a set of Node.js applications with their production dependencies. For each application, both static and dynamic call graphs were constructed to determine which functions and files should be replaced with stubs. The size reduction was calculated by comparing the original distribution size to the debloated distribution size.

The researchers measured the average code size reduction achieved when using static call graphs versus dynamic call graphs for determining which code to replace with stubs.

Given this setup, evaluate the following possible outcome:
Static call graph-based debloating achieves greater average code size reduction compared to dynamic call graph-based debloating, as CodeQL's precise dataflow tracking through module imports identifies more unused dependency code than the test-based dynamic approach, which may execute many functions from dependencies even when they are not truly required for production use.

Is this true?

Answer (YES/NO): YES